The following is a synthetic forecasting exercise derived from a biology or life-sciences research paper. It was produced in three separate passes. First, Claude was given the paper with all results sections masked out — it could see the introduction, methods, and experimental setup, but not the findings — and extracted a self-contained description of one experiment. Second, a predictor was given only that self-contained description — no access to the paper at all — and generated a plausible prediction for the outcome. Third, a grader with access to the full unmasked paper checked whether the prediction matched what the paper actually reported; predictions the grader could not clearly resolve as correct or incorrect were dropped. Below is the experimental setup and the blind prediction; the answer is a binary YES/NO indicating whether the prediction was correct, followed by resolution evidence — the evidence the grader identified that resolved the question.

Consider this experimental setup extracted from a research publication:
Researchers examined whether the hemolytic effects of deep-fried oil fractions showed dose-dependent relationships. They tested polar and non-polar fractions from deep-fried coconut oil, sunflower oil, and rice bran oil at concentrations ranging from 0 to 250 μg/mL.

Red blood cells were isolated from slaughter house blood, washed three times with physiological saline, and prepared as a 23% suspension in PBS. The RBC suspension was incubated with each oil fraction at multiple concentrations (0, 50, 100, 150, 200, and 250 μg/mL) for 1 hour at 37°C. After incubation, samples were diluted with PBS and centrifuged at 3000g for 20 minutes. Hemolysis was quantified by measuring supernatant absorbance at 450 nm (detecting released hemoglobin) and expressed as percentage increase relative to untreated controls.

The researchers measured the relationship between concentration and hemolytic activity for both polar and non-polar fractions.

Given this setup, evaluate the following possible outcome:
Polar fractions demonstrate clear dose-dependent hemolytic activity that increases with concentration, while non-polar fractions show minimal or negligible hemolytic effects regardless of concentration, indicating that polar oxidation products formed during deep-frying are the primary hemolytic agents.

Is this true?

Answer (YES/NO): NO